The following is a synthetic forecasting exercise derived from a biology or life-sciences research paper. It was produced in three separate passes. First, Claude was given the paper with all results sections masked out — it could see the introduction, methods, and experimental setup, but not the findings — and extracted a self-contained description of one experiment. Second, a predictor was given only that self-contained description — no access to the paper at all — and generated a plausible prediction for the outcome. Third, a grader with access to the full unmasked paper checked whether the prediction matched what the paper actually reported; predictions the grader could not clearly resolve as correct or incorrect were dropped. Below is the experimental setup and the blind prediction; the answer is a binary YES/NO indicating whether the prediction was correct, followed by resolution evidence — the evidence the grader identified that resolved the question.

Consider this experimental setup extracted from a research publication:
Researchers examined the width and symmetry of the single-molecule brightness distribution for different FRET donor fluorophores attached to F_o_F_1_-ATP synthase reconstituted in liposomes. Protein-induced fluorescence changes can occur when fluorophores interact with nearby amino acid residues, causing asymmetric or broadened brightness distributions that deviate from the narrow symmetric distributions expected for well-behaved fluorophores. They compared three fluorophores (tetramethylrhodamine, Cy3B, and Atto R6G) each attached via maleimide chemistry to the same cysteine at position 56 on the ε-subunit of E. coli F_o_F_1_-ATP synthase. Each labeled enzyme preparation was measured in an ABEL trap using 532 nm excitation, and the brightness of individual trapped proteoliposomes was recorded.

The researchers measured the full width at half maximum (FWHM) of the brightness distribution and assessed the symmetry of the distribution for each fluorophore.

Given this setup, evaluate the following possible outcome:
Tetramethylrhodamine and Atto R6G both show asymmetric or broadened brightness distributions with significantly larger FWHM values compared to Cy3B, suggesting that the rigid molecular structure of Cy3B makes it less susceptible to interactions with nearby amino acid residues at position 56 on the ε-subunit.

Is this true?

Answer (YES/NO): NO